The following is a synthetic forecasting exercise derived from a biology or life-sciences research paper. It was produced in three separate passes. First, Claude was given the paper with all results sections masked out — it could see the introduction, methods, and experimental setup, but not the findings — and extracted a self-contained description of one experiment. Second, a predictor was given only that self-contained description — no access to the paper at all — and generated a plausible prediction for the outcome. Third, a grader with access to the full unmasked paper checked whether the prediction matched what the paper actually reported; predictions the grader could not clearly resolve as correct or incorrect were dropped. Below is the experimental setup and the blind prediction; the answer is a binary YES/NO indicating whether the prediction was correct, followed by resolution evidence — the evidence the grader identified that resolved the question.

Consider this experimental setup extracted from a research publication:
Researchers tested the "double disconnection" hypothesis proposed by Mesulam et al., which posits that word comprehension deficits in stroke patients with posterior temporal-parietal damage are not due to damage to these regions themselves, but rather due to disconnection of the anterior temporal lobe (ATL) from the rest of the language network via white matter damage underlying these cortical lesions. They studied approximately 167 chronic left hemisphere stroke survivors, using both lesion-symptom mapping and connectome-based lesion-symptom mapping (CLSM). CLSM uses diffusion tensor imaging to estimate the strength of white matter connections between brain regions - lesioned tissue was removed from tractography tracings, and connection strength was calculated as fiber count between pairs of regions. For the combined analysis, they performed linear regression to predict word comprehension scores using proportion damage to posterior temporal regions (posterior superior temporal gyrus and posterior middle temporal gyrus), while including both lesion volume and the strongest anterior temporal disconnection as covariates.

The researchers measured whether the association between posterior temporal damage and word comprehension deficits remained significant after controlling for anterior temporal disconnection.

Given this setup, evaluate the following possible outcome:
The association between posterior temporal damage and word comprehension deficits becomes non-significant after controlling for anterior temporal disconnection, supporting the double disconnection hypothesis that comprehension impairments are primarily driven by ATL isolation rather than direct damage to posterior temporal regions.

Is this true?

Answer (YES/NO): NO